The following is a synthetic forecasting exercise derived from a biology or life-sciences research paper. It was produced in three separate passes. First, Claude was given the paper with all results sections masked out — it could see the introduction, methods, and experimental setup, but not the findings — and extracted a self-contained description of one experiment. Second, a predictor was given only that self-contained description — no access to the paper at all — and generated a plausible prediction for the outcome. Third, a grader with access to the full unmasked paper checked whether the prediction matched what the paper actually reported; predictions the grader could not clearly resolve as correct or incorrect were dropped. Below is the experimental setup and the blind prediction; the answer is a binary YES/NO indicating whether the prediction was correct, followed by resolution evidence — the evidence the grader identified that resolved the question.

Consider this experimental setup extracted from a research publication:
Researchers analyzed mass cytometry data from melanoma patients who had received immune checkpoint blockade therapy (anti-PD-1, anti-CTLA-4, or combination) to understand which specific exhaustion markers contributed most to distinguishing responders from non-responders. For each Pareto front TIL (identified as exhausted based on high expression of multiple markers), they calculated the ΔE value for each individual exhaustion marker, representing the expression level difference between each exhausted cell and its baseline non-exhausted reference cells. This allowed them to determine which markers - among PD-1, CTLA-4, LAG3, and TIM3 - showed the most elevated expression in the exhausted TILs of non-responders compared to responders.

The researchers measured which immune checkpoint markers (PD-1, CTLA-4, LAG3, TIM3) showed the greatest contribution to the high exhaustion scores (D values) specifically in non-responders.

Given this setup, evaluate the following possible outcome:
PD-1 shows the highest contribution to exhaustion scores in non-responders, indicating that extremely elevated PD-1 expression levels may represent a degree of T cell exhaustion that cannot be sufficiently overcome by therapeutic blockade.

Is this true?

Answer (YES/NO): NO